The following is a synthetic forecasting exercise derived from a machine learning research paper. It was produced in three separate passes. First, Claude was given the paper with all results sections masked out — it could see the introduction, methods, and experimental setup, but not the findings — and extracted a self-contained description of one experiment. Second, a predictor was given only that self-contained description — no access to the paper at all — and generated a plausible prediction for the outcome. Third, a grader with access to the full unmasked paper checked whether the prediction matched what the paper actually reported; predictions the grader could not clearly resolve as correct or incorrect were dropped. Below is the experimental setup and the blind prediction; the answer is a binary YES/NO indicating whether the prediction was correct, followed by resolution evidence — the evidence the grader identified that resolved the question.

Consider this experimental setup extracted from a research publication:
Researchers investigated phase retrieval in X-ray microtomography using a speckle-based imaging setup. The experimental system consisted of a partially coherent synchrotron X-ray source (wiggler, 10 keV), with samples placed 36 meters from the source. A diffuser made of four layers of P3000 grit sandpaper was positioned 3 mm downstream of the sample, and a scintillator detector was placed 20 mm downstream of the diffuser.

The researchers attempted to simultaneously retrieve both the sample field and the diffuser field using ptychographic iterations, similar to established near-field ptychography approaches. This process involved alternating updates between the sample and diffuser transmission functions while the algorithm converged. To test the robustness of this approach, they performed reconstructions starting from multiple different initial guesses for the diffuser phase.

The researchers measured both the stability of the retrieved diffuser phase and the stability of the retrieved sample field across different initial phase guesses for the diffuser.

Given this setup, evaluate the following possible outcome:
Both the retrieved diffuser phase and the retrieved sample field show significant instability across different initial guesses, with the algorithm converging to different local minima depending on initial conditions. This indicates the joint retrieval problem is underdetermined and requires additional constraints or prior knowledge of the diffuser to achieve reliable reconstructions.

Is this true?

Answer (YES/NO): NO